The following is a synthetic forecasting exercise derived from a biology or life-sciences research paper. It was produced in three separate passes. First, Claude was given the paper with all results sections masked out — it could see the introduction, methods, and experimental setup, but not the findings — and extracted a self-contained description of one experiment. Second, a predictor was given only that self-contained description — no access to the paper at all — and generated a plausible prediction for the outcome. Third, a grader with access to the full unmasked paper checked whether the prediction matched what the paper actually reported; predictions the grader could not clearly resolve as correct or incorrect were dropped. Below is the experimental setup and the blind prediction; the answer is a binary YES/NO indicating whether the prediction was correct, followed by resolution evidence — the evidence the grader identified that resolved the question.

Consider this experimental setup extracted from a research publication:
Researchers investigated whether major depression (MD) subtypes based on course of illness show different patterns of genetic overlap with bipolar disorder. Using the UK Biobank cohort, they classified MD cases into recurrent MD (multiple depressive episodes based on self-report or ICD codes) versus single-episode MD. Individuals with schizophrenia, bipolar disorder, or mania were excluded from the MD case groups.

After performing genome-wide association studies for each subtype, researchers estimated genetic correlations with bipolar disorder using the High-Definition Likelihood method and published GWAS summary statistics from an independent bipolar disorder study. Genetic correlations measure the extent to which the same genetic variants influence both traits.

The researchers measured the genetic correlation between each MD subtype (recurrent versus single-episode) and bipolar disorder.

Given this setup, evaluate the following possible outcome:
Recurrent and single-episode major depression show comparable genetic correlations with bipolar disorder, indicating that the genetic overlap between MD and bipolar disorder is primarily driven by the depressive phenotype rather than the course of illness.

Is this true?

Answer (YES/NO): NO